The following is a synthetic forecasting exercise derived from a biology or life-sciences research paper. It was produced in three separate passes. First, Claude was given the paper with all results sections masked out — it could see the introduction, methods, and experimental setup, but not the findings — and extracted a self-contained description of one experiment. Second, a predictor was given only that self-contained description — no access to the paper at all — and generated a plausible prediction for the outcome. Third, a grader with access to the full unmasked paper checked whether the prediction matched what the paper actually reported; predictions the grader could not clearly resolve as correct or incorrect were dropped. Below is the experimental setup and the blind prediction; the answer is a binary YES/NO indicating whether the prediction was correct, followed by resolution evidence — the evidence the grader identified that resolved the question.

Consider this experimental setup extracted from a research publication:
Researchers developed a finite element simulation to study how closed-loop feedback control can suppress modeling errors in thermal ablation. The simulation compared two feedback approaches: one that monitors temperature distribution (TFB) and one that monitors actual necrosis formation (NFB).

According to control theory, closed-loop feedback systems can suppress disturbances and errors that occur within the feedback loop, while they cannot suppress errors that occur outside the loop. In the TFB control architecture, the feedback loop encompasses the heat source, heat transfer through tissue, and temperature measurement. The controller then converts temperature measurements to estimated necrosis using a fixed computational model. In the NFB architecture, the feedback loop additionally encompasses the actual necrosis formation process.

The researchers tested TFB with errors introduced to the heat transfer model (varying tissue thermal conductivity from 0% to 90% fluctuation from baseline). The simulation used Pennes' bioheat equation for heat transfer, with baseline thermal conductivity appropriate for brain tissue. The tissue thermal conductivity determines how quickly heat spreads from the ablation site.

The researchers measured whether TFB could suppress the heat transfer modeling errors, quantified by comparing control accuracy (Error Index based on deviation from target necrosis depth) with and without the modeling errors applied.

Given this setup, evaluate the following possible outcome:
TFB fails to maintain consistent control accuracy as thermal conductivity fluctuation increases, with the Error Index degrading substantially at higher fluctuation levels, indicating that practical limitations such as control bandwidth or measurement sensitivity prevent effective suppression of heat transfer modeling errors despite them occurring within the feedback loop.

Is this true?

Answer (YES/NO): NO